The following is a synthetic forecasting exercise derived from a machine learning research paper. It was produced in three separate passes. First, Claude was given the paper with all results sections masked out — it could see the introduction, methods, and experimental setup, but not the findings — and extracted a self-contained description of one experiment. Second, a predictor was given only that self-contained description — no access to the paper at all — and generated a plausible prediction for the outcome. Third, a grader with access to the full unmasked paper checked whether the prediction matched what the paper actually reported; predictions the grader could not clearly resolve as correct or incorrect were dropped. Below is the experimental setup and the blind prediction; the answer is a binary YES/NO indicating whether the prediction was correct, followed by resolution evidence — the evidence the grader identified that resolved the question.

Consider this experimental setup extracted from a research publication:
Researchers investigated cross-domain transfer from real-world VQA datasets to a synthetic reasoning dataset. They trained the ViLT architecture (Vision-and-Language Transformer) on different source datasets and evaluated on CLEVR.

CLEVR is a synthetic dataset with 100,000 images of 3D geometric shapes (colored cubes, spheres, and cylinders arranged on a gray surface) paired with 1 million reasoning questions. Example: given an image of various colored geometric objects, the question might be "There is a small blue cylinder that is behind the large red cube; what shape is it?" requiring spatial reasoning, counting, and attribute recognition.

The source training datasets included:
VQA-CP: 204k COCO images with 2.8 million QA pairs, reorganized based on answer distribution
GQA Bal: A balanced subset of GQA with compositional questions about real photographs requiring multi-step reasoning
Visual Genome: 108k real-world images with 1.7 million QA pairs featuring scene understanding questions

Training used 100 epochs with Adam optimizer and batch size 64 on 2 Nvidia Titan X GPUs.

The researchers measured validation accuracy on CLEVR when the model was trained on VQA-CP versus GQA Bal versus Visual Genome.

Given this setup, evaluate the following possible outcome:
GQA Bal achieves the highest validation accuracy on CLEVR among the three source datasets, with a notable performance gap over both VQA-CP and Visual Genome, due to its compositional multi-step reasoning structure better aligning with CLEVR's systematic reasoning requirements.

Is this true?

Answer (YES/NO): YES